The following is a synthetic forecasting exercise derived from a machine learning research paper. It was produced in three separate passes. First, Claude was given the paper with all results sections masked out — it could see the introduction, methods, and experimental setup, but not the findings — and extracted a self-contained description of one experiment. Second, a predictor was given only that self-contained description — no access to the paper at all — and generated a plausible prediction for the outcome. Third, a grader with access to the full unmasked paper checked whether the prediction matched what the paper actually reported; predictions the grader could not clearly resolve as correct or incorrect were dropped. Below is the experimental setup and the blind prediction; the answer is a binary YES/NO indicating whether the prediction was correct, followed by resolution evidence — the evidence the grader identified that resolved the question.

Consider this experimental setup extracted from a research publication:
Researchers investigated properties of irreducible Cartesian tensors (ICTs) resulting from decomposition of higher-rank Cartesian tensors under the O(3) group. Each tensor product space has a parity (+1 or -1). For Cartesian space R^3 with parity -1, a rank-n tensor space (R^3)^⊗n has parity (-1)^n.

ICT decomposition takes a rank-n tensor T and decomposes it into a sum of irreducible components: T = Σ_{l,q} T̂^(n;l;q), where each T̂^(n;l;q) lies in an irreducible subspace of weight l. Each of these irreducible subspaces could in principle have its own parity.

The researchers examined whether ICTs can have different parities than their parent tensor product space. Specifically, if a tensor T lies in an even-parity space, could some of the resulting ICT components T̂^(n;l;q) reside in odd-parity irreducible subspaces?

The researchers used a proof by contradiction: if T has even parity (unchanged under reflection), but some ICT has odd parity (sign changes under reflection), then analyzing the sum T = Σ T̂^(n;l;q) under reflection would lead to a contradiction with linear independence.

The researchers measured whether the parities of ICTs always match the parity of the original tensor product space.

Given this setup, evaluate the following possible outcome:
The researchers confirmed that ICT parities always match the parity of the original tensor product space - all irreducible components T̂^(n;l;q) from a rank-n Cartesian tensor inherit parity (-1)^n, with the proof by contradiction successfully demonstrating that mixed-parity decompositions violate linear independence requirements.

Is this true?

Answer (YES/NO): YES